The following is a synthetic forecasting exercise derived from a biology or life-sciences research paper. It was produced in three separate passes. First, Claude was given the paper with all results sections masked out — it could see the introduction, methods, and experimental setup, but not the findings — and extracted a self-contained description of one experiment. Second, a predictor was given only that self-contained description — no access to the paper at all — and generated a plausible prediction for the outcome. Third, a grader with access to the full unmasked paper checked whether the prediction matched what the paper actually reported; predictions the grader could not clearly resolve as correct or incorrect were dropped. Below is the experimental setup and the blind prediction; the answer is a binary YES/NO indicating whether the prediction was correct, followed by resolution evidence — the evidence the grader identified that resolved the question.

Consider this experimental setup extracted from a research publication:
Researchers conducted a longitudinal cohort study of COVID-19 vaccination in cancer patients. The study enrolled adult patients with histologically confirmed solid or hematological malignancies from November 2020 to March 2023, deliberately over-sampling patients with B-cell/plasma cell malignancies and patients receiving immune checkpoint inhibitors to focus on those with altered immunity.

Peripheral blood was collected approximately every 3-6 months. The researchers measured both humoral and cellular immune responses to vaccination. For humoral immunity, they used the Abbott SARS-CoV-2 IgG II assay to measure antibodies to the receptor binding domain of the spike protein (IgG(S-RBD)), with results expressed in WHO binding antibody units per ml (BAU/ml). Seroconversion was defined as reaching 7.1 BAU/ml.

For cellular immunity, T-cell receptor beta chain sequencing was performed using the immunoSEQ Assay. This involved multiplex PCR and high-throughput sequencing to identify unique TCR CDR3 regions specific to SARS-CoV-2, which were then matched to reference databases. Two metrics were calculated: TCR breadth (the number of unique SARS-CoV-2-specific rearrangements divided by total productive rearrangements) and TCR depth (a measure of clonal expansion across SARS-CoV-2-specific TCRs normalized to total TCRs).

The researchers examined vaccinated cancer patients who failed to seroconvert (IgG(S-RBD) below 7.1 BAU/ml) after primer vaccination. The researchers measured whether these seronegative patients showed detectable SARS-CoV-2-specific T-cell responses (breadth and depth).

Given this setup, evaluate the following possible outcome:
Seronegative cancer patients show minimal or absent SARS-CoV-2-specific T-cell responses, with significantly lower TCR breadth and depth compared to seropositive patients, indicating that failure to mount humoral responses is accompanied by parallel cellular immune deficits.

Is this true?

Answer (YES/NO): NO